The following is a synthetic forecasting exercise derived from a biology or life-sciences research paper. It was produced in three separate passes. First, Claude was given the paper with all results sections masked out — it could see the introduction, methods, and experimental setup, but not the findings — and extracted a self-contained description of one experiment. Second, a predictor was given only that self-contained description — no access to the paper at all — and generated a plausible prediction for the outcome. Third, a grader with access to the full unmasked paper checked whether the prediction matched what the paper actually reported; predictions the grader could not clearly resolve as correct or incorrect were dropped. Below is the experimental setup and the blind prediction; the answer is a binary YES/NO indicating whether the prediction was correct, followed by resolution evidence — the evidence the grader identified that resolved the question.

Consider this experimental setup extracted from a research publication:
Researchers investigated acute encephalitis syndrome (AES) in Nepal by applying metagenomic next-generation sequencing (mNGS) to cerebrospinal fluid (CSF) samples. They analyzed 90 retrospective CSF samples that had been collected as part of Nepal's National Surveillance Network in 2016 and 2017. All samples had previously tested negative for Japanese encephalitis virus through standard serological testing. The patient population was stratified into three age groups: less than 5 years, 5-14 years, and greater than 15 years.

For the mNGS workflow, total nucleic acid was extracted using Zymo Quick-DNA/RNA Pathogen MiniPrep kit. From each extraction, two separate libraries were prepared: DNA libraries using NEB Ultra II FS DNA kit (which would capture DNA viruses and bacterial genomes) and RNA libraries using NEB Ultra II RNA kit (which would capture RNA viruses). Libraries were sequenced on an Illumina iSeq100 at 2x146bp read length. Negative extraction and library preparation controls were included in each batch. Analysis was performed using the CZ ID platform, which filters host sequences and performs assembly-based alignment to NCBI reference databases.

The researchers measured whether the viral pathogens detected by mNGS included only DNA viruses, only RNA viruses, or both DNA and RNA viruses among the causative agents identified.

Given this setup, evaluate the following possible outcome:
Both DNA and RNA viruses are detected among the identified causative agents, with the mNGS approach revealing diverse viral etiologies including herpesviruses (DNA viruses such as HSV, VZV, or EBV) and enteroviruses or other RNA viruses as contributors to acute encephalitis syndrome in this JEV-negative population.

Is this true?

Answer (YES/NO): YES